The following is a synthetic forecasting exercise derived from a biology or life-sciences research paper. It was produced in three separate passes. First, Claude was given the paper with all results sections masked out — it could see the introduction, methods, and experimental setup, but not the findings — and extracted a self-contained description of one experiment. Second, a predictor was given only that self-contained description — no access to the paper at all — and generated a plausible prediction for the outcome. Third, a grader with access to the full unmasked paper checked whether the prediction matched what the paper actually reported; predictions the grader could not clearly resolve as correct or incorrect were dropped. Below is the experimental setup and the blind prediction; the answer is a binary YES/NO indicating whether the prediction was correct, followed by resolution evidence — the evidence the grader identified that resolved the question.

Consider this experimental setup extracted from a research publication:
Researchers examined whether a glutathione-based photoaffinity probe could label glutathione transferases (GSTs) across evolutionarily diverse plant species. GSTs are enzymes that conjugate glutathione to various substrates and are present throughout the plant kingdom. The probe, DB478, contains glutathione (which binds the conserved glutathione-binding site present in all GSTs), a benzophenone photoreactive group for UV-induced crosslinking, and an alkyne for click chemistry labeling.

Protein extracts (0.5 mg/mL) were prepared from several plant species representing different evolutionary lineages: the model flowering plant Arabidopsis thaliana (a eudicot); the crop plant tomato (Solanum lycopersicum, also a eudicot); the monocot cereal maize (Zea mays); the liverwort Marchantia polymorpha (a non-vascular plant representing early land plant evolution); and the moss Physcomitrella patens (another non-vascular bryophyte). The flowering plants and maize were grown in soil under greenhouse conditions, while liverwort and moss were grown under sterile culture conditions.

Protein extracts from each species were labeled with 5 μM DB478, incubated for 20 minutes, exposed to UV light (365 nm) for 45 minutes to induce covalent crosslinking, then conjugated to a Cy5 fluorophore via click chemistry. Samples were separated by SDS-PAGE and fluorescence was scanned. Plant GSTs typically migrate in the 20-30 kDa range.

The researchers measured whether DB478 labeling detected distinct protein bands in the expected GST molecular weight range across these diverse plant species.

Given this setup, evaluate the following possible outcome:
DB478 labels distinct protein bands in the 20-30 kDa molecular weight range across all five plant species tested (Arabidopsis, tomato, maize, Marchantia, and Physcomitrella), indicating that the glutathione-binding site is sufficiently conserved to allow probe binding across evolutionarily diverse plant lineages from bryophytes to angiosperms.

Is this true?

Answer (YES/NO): YES